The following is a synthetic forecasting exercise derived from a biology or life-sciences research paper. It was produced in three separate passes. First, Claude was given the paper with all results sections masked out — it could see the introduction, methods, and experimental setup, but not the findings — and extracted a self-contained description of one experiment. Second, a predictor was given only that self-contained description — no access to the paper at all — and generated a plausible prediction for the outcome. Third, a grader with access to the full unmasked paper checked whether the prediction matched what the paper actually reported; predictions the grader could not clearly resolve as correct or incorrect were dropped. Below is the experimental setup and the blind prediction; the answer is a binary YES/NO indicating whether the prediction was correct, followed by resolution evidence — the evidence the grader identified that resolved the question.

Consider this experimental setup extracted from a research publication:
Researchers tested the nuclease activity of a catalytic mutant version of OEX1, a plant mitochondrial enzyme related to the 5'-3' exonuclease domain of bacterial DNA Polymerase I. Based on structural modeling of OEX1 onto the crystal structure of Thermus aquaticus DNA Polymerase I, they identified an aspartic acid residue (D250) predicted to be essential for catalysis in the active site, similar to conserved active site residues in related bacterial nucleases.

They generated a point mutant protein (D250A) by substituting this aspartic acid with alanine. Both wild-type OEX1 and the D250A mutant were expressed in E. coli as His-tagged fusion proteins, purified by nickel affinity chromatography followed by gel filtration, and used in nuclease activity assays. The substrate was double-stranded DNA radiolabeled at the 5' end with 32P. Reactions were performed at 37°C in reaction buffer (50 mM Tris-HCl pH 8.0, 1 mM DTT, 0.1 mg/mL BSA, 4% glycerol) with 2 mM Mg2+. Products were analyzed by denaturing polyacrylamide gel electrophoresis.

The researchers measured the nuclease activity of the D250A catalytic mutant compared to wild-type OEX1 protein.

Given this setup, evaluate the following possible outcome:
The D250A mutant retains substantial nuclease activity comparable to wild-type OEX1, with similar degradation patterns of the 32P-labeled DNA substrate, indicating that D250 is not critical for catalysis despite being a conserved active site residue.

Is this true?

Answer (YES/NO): NO